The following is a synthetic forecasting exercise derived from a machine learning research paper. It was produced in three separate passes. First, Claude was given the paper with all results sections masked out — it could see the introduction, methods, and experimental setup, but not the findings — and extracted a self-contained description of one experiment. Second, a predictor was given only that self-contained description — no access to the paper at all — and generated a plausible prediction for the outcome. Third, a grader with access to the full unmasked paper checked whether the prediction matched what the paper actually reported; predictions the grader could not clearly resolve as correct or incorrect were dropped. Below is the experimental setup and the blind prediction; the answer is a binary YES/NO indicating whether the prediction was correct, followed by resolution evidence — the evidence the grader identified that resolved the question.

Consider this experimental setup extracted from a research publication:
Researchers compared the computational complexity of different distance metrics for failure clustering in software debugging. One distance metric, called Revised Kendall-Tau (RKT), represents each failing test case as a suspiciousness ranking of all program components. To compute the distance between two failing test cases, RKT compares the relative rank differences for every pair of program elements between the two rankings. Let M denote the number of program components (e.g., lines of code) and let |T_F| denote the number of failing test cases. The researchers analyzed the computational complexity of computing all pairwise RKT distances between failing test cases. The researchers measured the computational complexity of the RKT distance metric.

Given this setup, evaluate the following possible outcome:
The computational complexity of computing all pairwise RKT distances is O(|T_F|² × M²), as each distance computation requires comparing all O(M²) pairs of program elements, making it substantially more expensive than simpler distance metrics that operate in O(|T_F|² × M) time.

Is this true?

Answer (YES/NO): YES